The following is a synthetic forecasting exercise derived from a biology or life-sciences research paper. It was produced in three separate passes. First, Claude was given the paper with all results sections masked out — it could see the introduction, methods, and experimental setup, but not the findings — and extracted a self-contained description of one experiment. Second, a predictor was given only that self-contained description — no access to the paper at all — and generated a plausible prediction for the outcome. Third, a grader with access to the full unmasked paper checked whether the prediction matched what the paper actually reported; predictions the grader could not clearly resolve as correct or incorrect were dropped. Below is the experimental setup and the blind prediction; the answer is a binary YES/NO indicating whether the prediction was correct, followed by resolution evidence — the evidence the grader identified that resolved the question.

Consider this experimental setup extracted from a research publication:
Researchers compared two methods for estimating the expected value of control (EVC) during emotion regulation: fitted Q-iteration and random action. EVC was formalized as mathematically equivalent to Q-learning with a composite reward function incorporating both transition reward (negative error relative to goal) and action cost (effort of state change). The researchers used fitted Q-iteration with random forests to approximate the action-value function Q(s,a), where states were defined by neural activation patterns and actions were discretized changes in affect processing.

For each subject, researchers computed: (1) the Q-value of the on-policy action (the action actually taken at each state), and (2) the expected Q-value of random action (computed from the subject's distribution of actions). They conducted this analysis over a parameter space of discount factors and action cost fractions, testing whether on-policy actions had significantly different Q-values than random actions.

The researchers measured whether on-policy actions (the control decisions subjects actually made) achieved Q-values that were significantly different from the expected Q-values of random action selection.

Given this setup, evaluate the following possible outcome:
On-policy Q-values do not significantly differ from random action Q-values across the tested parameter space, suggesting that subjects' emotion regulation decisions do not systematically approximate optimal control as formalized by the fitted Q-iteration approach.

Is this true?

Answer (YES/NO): NO